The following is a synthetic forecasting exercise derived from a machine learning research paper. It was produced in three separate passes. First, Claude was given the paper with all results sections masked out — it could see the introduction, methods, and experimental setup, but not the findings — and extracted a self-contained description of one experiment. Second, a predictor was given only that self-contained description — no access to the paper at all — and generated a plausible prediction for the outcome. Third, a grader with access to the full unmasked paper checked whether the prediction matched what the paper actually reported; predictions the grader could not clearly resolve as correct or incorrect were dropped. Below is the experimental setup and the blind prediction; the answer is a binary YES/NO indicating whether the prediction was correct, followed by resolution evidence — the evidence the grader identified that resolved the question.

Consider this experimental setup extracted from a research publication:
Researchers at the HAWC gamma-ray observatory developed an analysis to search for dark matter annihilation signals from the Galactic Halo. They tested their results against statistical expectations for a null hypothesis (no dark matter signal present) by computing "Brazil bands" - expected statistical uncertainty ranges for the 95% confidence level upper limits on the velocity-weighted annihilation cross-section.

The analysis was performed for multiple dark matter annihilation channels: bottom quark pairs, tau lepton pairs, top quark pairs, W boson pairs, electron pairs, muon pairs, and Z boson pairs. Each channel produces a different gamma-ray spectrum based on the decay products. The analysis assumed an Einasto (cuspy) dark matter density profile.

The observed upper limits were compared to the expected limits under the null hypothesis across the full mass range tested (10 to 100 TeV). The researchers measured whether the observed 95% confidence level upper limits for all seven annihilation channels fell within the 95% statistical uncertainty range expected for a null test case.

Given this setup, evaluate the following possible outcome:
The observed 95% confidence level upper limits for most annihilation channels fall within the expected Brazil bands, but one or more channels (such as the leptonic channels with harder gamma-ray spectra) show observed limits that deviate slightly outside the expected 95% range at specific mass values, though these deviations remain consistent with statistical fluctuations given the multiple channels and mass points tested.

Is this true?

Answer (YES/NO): NO